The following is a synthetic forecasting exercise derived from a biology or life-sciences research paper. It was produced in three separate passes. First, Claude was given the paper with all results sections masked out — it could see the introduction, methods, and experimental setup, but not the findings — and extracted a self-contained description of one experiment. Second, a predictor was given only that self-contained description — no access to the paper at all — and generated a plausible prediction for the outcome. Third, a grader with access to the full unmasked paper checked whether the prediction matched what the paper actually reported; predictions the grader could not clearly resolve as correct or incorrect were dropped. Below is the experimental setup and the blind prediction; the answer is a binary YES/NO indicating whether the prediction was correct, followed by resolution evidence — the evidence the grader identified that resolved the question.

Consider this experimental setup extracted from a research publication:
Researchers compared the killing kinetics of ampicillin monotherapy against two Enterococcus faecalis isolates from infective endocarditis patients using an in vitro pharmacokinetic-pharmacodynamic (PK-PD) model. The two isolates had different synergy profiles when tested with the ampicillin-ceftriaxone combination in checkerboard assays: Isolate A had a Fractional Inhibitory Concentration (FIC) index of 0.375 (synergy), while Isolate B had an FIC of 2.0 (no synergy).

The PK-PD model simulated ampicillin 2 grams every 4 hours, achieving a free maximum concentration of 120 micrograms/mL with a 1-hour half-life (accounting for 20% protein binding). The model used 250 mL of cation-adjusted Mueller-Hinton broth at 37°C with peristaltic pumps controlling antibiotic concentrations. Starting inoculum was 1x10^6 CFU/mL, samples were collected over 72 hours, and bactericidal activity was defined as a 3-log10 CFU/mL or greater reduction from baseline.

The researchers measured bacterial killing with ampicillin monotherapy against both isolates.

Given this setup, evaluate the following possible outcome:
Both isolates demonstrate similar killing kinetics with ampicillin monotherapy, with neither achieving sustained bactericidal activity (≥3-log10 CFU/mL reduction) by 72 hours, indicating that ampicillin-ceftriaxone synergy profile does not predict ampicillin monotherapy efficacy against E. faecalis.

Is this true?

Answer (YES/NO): YES